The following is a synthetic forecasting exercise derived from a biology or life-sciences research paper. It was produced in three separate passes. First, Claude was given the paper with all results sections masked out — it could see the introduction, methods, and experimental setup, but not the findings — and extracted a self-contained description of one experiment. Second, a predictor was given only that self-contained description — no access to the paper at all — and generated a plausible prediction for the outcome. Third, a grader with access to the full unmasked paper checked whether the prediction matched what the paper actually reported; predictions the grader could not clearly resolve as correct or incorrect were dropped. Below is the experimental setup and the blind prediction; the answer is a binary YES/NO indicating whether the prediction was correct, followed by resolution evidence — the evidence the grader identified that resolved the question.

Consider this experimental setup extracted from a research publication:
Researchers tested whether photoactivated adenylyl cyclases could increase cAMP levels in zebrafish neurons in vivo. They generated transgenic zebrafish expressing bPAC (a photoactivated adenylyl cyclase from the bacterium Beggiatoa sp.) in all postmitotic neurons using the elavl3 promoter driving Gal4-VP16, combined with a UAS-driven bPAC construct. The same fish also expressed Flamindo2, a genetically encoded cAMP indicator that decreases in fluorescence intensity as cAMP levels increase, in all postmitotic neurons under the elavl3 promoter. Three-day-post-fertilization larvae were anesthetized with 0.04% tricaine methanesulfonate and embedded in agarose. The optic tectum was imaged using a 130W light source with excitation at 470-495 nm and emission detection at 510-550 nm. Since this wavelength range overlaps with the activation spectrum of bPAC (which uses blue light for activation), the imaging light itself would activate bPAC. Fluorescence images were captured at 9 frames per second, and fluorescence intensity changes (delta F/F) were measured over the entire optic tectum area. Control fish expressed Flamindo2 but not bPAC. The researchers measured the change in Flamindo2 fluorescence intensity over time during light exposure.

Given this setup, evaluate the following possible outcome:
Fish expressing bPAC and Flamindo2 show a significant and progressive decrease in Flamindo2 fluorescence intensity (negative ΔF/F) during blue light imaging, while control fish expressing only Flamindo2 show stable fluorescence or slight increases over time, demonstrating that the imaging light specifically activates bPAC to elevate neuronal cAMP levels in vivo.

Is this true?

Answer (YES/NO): YES